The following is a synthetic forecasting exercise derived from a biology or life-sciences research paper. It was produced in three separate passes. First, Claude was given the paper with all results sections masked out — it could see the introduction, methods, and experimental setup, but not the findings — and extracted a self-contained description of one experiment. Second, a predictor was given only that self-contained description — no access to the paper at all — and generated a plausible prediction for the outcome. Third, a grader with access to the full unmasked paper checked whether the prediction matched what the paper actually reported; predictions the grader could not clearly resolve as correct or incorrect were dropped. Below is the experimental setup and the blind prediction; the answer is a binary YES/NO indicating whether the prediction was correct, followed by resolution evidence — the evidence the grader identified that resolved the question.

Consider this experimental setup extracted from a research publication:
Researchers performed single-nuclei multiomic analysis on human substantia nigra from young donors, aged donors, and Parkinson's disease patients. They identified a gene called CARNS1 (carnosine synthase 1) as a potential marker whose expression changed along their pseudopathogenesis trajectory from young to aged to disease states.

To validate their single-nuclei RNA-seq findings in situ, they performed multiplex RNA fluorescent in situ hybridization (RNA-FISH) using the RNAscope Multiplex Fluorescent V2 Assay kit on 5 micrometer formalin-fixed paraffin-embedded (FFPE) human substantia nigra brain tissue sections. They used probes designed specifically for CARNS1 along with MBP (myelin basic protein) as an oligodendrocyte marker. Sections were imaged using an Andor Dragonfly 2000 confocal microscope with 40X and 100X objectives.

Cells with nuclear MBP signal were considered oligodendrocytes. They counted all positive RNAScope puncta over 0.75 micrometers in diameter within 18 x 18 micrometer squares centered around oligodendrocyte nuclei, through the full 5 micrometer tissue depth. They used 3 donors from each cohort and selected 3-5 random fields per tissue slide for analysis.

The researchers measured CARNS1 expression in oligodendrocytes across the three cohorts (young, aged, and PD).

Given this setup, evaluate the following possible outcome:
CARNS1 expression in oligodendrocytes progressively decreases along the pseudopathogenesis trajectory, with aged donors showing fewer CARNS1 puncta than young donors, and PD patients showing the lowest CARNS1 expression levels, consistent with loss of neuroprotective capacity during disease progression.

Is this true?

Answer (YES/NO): YES